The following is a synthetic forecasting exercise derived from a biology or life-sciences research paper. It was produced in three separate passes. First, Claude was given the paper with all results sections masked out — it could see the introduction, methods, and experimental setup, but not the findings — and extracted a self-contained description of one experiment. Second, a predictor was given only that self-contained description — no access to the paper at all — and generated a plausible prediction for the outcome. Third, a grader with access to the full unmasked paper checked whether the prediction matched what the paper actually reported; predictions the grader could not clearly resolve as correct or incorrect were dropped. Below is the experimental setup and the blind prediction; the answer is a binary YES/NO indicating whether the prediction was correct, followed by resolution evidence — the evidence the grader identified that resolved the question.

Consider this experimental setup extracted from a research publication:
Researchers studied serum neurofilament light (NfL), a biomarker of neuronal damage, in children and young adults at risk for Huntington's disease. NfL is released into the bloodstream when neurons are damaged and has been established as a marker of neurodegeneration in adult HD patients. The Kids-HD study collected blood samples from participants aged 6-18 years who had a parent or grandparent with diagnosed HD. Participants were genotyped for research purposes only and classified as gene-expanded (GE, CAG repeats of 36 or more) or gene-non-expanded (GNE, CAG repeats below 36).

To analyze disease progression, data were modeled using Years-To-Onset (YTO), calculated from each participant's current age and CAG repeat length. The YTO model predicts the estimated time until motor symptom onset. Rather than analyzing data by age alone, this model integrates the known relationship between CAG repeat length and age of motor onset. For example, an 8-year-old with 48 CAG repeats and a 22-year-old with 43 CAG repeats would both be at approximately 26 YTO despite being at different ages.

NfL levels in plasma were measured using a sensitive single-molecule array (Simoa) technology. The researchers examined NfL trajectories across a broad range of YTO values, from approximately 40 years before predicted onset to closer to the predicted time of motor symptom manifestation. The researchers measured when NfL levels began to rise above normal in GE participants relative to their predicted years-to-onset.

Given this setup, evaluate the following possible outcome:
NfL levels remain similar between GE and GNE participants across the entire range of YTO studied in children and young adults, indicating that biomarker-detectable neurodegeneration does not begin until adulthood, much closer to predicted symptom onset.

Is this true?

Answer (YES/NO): NO